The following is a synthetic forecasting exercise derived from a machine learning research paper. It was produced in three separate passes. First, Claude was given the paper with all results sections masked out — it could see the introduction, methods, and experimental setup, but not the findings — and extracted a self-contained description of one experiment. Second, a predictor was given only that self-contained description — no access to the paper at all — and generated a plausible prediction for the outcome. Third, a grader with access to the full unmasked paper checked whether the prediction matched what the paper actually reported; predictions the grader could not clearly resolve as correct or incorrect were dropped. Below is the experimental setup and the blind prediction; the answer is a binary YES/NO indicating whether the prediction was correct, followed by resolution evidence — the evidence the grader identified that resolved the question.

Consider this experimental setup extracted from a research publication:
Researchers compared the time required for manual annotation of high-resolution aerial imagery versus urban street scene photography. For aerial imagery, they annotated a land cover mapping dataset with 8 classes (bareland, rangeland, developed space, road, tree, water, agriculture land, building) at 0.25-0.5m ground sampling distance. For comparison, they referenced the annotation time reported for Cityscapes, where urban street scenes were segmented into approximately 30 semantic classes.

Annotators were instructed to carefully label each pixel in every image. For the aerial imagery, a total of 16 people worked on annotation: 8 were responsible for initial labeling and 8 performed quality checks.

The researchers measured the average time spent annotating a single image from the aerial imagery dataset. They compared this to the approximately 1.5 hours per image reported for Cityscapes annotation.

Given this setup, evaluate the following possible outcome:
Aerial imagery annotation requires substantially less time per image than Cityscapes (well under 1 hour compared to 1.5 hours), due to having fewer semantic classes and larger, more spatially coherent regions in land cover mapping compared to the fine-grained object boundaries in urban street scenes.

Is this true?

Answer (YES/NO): NO